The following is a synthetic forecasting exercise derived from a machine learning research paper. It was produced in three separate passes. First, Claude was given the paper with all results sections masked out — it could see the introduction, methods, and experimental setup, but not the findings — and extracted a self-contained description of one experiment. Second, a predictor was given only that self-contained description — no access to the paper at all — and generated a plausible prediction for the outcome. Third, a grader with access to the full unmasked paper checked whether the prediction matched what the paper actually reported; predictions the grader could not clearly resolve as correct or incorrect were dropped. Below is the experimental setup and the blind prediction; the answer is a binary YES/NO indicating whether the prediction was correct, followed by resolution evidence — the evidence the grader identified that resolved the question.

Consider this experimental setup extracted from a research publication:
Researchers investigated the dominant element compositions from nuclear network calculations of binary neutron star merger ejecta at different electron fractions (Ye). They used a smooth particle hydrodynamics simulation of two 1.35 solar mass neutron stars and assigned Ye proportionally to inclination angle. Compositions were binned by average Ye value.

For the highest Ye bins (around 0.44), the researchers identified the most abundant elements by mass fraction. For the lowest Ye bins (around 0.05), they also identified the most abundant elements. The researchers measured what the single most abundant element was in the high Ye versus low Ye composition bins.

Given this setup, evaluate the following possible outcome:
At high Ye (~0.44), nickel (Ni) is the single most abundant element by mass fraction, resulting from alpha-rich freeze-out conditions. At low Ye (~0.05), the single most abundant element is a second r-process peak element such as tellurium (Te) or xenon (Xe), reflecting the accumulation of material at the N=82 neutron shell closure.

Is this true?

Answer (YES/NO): NO